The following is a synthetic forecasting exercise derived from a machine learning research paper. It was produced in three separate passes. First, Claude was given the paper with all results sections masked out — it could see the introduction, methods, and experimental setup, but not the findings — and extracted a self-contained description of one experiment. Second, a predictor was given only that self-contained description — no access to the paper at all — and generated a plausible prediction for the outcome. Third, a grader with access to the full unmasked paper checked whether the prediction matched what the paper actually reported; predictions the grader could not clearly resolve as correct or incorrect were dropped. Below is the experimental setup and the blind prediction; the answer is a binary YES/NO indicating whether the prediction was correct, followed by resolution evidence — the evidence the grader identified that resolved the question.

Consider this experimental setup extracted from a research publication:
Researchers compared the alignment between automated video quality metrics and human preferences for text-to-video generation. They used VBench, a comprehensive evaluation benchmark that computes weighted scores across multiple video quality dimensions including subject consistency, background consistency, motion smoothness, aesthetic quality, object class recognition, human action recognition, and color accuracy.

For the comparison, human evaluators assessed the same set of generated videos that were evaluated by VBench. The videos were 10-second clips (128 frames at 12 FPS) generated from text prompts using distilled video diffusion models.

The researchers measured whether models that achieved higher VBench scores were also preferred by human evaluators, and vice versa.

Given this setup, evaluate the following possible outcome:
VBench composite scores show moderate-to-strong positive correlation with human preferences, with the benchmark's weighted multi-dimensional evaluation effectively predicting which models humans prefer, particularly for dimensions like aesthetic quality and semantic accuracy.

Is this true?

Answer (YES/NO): NO